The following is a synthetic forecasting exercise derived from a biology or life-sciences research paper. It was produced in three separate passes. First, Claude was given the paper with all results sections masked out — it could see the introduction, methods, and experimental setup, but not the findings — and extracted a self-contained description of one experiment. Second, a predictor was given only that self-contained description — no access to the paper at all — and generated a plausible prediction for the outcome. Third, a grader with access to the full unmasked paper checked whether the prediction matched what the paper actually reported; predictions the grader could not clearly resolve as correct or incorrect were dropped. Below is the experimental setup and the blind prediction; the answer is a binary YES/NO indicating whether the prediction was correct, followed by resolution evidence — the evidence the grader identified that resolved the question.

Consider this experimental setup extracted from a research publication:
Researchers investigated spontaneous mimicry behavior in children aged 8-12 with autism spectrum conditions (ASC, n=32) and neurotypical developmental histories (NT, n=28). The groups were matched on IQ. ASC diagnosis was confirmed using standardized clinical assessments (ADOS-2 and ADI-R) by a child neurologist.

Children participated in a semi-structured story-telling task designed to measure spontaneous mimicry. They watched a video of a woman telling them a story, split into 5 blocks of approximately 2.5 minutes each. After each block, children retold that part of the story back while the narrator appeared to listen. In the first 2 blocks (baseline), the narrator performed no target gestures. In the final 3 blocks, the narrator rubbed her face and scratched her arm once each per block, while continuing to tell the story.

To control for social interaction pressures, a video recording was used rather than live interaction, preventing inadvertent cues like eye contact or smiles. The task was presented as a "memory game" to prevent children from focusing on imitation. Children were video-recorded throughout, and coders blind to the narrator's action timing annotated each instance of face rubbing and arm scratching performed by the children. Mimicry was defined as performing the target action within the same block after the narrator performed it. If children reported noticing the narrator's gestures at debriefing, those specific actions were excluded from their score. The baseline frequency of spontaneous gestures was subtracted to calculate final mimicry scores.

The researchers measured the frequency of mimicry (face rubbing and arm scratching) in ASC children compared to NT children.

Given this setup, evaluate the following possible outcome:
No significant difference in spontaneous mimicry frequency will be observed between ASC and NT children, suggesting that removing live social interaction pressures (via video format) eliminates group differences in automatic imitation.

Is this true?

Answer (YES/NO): NO